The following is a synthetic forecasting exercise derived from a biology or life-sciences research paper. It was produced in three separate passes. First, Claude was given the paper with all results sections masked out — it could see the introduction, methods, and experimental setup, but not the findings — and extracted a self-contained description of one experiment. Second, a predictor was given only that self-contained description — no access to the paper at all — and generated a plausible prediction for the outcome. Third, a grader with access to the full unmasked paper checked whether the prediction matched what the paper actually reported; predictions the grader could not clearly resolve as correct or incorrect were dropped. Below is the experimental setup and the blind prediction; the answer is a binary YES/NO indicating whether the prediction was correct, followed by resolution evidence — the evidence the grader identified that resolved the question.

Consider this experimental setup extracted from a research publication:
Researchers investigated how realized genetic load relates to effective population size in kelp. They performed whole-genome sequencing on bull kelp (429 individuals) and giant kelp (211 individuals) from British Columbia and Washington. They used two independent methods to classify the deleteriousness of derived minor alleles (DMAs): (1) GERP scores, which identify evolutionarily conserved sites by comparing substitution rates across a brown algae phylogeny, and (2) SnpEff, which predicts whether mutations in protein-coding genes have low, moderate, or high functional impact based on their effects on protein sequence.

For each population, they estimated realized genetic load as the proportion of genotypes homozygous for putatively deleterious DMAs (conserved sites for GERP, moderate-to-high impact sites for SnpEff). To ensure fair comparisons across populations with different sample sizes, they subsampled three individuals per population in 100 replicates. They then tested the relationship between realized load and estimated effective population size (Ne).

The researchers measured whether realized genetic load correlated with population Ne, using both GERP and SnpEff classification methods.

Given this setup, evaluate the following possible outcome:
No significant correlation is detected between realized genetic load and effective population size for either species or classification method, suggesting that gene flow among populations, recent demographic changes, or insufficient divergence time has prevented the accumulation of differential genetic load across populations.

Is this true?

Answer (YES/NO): NO